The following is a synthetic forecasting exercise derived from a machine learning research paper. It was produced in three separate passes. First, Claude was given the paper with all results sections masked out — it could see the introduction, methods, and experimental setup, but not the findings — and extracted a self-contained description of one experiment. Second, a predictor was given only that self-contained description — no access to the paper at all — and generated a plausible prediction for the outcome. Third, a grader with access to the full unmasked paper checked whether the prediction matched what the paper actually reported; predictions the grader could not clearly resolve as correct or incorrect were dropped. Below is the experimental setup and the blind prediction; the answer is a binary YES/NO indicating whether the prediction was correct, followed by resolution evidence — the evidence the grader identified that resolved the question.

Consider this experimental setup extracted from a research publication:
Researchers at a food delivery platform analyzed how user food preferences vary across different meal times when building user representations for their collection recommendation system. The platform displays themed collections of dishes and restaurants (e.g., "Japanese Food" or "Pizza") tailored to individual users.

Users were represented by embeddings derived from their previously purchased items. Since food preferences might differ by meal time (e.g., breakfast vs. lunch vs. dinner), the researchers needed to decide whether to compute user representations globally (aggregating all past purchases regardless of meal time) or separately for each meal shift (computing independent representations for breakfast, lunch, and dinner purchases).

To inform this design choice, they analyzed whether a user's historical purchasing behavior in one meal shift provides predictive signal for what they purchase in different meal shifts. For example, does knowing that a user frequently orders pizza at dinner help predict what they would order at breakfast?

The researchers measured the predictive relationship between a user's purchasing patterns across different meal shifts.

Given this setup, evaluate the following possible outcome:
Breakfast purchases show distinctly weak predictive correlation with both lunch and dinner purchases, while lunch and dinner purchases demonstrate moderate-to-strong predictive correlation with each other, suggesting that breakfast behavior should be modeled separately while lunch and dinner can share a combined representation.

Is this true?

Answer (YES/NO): NO